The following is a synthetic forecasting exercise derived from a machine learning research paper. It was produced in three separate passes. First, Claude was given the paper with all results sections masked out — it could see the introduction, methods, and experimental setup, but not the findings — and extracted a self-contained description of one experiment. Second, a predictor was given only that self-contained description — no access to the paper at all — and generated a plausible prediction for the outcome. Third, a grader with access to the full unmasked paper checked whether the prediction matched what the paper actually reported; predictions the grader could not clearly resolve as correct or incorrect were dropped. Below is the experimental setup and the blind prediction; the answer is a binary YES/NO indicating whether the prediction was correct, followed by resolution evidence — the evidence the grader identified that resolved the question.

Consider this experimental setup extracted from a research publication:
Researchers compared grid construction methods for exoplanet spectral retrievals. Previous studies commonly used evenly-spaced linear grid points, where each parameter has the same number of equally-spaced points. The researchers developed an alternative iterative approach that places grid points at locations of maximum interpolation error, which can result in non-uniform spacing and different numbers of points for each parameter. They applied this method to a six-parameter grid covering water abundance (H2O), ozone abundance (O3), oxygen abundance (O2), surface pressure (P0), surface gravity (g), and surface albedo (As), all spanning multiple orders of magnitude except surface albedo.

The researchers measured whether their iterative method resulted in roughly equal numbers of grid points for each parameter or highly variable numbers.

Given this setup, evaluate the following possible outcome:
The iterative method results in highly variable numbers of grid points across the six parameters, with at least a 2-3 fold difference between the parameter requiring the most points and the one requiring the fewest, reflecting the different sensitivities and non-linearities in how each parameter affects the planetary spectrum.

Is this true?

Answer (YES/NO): YES